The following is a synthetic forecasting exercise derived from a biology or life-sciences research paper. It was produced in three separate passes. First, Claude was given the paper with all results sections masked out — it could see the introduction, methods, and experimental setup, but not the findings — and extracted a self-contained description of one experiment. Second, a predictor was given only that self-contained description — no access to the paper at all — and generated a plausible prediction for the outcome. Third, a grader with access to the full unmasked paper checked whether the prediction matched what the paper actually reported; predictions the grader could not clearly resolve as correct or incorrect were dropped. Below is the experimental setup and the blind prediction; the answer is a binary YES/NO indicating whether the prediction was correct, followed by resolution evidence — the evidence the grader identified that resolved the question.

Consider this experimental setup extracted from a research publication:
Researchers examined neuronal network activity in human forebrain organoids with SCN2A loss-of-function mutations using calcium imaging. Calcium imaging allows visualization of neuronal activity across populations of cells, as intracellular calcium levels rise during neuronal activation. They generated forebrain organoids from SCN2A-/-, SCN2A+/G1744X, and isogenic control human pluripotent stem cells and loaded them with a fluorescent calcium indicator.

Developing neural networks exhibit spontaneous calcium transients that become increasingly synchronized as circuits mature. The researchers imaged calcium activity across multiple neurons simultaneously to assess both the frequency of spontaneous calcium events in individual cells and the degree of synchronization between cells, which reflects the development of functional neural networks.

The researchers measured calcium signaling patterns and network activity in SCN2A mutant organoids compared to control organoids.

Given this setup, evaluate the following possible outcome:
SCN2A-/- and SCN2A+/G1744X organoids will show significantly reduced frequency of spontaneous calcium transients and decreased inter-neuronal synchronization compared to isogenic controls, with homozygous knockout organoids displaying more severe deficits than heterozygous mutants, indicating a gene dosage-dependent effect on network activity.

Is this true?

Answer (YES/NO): NO